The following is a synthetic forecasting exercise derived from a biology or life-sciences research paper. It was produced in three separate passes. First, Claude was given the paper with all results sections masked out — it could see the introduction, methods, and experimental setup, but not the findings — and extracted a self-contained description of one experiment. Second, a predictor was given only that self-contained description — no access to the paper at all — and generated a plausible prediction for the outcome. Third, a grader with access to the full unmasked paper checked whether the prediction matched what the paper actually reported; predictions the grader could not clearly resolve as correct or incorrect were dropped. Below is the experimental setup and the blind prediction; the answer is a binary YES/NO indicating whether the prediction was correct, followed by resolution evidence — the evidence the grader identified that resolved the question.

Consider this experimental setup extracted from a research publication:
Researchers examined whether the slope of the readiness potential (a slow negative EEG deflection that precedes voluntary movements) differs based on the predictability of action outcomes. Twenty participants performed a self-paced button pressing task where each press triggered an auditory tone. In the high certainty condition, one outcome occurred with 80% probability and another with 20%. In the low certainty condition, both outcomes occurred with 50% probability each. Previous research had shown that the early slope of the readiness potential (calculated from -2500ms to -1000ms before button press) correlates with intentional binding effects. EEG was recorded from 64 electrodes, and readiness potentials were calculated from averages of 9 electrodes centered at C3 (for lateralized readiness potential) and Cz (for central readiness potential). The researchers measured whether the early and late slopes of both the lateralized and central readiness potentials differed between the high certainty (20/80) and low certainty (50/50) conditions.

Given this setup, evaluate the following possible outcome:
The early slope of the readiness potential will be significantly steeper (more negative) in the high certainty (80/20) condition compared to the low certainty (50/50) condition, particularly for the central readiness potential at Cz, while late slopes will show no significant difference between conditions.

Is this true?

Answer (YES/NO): NO